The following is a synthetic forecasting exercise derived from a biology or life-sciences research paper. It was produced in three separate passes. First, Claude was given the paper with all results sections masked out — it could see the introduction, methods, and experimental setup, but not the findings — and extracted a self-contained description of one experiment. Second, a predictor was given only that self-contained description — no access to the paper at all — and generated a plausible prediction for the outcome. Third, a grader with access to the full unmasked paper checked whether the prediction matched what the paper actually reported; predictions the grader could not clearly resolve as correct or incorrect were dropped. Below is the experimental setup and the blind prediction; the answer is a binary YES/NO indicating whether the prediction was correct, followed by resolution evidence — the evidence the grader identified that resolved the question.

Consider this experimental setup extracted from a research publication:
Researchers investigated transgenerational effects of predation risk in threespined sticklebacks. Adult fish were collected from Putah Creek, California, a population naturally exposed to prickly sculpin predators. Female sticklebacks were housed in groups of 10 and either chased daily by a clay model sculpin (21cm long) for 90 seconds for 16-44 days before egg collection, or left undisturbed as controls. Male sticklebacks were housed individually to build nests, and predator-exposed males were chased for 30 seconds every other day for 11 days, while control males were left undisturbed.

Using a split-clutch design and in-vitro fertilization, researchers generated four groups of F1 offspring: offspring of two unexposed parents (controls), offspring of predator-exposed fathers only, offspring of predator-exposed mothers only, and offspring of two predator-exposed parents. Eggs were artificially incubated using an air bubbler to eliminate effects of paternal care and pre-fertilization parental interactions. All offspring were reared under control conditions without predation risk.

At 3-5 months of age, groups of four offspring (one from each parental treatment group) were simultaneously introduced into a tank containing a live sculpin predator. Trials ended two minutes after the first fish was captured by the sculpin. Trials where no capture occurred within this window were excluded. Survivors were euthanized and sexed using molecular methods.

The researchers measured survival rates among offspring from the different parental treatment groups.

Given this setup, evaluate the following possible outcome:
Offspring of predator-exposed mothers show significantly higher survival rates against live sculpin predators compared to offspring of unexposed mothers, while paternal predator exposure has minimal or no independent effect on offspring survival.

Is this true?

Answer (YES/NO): NO